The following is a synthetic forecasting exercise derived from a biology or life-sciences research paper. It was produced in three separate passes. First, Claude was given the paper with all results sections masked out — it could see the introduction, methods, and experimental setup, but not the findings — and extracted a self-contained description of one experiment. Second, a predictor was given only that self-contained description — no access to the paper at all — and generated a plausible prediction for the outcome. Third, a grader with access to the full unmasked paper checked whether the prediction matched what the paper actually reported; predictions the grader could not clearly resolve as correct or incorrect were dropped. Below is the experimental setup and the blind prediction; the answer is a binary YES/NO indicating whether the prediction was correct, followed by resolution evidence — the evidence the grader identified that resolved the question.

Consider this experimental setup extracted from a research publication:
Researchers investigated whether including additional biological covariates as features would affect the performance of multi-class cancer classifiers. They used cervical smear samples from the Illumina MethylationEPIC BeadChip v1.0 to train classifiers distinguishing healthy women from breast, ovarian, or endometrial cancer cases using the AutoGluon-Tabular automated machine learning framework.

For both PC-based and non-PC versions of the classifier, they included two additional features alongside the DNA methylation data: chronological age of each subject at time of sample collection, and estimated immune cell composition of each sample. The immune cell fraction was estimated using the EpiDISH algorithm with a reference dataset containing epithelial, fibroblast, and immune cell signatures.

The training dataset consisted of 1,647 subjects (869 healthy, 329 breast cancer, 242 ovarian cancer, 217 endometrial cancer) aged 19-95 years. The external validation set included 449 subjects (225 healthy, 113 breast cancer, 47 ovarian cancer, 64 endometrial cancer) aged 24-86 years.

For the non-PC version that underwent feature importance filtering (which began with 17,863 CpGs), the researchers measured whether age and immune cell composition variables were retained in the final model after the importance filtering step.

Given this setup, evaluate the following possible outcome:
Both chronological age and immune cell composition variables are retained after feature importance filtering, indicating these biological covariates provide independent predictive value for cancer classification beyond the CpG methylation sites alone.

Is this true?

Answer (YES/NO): YES